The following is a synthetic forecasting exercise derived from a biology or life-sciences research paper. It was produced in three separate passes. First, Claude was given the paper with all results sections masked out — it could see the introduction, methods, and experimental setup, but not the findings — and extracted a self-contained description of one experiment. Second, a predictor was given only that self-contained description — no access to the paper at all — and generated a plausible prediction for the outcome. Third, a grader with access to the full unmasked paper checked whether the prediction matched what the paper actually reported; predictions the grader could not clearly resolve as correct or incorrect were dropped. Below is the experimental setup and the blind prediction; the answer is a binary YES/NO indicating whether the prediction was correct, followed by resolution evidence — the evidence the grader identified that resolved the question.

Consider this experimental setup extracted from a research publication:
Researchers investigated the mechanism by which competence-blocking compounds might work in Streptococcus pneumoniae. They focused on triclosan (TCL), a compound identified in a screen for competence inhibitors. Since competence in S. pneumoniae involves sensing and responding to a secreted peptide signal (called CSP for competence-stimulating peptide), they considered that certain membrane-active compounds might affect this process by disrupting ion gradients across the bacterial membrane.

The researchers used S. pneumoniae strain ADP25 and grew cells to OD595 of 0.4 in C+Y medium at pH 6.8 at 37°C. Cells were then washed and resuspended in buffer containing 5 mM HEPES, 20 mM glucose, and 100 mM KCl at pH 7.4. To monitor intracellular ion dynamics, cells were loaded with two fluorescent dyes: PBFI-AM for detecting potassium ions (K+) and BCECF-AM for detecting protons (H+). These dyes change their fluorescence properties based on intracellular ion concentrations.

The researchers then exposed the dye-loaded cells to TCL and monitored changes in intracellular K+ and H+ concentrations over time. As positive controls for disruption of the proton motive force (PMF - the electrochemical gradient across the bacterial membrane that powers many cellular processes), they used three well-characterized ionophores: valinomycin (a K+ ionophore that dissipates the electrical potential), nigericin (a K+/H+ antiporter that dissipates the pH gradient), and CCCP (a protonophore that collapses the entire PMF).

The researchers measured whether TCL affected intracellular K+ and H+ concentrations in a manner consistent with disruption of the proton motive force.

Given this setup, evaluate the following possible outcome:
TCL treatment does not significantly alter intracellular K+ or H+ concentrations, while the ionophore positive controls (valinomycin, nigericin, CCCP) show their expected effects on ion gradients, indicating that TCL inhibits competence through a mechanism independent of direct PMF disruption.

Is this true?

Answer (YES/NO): NO